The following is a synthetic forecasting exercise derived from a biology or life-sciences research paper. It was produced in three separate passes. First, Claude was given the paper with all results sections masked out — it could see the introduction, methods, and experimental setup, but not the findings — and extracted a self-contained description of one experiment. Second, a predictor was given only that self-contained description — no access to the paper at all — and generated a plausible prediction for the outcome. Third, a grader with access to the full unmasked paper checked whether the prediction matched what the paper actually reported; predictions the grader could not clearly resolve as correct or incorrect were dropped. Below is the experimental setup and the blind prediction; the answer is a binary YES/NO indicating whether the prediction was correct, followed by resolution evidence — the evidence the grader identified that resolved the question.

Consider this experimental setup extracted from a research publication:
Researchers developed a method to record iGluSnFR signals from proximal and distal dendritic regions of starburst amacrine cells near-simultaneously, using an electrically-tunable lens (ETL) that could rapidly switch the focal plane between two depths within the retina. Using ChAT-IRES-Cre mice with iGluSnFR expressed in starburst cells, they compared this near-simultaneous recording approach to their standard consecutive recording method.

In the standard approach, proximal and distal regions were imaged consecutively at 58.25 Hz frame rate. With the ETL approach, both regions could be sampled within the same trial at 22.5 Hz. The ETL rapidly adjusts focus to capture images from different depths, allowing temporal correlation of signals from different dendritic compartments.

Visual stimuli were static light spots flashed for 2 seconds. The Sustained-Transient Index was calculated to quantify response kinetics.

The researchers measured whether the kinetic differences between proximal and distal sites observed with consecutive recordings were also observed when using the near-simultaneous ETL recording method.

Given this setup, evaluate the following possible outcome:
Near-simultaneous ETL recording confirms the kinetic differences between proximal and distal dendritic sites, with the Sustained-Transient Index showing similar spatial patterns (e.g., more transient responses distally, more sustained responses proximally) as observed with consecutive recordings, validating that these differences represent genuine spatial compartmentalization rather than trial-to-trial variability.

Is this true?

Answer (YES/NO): YES